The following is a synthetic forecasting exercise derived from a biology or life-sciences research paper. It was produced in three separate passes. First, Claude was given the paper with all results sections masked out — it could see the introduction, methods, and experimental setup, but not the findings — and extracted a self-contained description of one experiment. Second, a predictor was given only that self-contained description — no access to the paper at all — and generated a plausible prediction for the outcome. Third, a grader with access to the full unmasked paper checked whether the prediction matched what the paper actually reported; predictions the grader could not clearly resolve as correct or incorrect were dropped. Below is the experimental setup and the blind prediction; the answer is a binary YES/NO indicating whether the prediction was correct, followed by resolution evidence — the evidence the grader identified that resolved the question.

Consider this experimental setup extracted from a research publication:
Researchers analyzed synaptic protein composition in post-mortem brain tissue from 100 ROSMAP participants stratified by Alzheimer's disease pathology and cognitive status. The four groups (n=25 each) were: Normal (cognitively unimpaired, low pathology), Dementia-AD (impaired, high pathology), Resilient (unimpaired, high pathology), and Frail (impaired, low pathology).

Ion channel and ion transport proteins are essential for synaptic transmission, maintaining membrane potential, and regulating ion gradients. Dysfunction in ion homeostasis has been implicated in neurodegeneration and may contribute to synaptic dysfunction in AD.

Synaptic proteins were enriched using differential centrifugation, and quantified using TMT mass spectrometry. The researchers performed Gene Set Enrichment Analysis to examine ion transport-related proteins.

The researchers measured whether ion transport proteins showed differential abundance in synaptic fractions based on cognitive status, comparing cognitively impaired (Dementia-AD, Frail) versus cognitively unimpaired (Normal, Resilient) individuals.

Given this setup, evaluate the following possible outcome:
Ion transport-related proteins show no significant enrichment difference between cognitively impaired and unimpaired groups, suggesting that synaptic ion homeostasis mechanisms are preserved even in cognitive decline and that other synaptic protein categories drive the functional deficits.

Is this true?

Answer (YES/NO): NO